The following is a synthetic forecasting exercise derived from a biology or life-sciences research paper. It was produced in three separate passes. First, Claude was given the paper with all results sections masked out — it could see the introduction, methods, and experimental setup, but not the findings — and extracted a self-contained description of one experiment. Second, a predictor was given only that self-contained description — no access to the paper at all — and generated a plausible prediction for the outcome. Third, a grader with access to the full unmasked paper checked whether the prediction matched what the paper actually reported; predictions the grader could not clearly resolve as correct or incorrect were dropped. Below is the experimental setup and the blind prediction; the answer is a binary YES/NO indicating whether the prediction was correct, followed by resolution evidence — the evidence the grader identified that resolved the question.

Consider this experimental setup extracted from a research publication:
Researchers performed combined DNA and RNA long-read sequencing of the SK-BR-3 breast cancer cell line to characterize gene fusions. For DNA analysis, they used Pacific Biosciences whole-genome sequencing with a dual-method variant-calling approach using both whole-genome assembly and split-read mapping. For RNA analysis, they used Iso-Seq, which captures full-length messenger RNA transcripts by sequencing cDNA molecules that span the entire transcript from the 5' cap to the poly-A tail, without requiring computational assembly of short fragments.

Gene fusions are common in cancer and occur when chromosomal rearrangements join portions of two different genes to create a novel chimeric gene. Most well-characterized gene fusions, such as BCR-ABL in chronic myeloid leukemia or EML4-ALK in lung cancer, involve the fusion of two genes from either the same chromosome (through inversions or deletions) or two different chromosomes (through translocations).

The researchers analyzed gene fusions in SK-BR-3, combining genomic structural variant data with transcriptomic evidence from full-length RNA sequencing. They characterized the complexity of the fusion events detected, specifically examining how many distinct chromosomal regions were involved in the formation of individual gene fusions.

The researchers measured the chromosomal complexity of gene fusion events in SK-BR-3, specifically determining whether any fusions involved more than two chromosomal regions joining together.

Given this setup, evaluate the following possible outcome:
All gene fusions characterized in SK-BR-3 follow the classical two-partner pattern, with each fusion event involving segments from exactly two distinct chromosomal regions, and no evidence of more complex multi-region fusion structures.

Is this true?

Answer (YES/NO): NO